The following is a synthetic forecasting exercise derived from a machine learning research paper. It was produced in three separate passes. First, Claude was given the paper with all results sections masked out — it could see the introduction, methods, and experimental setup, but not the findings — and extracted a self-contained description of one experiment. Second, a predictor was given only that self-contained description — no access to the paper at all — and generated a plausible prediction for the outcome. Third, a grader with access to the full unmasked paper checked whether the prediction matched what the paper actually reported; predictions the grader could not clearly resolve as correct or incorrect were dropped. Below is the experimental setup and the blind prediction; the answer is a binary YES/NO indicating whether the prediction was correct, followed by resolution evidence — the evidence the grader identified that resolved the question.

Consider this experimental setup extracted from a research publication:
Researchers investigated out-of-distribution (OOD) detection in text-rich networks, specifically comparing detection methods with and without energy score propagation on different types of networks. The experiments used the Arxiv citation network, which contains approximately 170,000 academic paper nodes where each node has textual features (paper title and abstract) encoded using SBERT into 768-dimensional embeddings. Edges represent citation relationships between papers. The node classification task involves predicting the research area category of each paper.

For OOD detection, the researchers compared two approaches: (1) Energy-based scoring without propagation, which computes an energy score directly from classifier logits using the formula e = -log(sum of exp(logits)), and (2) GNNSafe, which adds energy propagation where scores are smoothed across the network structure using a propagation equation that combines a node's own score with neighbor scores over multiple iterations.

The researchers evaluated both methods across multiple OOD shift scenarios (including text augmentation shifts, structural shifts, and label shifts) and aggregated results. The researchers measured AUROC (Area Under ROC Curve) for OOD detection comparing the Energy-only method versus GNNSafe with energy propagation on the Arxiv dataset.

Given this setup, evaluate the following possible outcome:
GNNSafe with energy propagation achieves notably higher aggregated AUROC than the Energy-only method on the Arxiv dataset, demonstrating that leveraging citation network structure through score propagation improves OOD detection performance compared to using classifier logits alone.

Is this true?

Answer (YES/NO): NO